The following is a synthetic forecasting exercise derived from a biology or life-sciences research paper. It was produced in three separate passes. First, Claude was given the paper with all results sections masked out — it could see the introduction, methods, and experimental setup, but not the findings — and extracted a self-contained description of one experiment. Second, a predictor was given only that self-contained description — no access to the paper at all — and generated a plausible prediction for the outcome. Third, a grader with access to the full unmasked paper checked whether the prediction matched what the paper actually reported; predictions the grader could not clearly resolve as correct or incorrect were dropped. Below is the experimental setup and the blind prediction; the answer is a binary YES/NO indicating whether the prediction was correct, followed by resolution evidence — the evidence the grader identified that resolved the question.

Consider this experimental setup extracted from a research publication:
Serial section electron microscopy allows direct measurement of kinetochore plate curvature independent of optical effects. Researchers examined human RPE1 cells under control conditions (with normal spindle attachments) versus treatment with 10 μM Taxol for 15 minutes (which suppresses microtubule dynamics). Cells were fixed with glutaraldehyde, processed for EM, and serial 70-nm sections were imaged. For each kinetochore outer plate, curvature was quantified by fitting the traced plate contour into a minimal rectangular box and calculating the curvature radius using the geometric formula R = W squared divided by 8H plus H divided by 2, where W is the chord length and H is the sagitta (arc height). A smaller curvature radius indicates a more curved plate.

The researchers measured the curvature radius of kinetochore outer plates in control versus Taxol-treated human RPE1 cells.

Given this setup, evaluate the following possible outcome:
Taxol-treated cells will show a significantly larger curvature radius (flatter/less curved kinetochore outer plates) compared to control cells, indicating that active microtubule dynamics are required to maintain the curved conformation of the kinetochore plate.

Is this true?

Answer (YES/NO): NO